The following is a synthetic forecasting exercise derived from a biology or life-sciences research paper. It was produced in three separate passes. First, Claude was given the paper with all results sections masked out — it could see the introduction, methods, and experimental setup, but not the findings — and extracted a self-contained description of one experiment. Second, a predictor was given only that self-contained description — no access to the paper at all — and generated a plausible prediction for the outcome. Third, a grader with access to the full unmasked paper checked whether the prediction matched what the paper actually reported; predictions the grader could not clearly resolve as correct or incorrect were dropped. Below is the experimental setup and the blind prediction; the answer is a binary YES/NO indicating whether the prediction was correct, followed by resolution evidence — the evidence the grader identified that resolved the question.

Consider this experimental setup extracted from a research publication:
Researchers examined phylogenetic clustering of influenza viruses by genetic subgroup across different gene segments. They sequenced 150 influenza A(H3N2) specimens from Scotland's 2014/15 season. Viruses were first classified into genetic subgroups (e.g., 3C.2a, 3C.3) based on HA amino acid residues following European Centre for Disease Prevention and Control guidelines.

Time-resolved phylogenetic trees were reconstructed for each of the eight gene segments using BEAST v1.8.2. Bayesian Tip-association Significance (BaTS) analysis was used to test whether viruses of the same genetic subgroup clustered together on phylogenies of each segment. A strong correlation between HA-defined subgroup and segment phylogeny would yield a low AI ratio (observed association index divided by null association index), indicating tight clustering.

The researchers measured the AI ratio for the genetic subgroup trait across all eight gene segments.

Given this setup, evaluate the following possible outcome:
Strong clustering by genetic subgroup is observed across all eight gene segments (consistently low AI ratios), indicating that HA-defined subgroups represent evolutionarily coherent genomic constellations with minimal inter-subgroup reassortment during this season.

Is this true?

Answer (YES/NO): YES